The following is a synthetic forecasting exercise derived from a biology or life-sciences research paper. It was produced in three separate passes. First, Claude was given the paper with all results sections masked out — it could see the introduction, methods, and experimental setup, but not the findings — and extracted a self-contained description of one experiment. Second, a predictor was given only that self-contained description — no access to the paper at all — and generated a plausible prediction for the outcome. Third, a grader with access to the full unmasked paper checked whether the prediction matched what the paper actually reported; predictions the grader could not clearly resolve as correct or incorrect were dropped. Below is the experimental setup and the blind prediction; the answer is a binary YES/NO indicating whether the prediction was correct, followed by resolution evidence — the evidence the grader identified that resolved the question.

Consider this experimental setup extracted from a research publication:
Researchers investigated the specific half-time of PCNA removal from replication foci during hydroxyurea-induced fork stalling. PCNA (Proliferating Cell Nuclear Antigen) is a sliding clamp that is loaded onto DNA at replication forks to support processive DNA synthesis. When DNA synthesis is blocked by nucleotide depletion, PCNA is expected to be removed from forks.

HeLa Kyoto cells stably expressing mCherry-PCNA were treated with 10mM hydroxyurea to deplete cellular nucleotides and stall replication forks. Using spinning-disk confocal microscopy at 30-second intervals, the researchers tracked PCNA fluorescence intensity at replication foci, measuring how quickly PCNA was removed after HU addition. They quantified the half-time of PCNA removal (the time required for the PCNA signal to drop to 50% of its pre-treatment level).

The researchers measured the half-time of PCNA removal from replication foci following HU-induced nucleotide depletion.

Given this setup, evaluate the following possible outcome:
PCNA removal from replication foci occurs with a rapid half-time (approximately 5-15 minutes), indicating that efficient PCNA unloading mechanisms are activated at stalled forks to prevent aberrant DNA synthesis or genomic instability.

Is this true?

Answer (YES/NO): NO